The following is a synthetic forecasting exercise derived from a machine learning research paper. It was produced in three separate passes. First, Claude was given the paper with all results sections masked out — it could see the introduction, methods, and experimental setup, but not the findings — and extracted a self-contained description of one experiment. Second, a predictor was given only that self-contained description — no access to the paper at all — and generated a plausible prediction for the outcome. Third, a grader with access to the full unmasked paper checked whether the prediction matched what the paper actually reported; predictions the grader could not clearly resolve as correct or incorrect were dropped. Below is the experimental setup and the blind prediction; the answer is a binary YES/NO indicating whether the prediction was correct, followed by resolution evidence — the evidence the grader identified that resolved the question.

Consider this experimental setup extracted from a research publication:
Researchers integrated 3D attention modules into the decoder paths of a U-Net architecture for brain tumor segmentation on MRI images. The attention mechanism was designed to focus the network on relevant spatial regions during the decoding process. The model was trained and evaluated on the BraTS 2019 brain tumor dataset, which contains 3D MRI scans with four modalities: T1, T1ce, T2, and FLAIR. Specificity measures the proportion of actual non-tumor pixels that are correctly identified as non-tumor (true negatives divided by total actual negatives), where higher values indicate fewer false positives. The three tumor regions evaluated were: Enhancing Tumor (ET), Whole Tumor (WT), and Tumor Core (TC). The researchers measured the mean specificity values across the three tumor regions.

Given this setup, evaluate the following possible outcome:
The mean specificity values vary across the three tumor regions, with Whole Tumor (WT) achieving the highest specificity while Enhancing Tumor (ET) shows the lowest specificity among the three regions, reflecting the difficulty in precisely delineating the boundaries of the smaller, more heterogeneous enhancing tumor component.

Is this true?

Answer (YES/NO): NO